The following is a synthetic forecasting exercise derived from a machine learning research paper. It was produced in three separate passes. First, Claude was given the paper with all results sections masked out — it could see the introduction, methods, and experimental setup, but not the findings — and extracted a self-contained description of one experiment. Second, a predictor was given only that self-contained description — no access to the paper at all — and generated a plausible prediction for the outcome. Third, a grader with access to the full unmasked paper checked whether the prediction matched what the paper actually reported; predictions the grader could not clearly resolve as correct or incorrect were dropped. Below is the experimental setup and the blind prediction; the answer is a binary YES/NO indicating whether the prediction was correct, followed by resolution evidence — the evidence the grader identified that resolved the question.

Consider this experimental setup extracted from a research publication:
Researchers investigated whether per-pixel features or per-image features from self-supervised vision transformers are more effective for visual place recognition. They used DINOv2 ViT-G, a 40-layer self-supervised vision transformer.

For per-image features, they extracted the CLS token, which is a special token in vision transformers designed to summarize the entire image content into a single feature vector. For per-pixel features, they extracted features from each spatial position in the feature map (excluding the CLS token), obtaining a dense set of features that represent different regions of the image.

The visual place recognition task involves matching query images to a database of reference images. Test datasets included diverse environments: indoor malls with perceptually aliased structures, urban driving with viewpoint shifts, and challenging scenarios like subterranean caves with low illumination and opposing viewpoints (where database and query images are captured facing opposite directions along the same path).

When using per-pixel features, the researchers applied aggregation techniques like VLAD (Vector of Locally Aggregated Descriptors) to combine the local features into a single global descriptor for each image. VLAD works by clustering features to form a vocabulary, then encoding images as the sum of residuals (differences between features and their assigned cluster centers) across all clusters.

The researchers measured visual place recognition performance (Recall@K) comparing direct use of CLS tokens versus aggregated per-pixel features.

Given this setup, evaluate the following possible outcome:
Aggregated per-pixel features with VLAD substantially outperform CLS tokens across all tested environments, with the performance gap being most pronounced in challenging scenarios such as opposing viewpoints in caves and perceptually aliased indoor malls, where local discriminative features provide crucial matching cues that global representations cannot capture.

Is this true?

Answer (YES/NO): NO